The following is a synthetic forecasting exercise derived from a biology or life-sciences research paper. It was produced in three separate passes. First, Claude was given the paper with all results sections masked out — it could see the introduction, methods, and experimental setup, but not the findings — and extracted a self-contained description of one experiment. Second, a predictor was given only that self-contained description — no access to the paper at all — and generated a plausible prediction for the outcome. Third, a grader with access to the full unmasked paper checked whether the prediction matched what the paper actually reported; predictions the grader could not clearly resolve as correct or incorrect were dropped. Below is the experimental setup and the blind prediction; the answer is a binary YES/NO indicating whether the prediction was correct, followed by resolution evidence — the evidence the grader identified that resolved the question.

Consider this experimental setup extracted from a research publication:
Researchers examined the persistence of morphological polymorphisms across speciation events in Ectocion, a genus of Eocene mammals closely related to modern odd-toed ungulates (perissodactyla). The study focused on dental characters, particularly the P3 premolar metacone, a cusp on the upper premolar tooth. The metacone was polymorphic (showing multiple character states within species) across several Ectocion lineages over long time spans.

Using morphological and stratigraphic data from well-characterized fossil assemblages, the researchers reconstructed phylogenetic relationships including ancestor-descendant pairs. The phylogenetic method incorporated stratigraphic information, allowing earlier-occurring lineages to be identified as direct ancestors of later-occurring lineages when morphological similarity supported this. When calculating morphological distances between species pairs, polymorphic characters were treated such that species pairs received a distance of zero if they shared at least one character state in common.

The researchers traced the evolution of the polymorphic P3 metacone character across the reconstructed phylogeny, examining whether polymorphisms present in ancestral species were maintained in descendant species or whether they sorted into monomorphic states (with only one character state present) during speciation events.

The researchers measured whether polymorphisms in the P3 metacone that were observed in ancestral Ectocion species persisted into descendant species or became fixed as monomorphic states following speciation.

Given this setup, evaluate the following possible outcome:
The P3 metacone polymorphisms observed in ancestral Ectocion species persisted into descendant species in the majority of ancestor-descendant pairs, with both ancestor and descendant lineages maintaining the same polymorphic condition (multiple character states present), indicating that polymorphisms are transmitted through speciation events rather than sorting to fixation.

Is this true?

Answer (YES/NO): NO